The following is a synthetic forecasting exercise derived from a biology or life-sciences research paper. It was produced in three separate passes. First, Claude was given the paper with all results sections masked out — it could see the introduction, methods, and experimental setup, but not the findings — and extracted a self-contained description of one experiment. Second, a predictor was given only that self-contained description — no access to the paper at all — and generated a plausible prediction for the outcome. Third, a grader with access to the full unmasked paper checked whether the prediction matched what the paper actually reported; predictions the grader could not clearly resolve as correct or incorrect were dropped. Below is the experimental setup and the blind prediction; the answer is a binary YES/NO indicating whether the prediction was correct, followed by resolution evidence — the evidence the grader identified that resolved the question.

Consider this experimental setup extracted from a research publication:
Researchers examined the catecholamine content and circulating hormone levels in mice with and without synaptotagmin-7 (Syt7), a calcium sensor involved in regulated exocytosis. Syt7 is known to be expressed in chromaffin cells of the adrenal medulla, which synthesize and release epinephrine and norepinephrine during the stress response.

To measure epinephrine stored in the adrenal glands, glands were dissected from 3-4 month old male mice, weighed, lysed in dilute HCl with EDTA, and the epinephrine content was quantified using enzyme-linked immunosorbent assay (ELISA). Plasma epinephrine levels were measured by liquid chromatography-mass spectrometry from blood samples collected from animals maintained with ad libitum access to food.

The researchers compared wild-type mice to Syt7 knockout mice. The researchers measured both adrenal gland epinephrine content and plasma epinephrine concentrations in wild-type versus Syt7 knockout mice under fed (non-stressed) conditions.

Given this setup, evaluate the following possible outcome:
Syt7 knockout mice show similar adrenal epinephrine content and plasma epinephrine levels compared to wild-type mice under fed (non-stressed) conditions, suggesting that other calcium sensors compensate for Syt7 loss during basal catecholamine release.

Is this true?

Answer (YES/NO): YES